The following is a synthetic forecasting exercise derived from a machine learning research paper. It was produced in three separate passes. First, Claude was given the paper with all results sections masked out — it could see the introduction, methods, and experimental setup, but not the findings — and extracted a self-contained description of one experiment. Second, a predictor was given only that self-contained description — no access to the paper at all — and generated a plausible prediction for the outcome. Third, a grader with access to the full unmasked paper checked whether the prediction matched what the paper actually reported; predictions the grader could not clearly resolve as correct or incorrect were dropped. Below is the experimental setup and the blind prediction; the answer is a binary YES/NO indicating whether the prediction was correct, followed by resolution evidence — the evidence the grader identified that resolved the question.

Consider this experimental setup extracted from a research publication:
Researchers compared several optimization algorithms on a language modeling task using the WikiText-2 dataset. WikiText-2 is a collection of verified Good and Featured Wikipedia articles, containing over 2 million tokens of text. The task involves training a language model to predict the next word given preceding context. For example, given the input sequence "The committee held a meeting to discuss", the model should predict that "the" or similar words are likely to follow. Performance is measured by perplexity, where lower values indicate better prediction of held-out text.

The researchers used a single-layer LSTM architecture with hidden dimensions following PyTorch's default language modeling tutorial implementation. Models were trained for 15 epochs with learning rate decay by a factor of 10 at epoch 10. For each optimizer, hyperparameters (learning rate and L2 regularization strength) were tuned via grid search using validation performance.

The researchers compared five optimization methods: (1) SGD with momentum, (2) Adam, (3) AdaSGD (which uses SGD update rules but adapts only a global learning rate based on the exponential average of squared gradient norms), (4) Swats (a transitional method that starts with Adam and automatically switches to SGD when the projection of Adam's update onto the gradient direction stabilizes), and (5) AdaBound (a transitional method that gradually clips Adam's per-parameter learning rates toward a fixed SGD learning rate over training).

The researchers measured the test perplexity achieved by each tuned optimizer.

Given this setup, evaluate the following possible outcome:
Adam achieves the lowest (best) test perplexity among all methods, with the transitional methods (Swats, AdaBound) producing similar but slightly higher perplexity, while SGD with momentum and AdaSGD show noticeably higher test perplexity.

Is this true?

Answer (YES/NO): NO